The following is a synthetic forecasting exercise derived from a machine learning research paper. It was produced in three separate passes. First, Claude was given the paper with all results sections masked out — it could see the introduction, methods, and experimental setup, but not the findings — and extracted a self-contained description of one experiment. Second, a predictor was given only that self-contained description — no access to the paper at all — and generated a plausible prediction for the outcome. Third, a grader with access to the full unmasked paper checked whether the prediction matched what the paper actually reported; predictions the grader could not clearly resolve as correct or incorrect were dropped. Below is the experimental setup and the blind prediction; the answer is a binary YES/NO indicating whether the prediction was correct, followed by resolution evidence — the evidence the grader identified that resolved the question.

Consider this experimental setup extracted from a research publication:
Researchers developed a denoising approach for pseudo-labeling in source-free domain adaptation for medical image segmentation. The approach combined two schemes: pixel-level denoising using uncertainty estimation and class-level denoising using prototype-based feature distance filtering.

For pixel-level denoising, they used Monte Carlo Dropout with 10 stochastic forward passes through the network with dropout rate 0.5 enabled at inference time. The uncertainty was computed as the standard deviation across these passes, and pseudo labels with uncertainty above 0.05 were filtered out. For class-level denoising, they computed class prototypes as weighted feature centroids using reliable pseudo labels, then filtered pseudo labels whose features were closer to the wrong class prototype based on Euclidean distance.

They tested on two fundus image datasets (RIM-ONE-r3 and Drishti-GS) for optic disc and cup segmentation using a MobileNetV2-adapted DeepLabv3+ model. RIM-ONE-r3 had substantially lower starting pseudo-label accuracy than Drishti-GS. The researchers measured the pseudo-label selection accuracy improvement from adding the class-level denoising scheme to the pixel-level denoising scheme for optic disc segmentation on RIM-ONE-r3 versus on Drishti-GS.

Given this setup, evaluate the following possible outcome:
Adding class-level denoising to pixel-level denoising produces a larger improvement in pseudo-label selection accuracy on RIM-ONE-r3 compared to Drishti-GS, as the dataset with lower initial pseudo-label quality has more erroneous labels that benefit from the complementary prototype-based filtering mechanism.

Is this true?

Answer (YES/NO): YES